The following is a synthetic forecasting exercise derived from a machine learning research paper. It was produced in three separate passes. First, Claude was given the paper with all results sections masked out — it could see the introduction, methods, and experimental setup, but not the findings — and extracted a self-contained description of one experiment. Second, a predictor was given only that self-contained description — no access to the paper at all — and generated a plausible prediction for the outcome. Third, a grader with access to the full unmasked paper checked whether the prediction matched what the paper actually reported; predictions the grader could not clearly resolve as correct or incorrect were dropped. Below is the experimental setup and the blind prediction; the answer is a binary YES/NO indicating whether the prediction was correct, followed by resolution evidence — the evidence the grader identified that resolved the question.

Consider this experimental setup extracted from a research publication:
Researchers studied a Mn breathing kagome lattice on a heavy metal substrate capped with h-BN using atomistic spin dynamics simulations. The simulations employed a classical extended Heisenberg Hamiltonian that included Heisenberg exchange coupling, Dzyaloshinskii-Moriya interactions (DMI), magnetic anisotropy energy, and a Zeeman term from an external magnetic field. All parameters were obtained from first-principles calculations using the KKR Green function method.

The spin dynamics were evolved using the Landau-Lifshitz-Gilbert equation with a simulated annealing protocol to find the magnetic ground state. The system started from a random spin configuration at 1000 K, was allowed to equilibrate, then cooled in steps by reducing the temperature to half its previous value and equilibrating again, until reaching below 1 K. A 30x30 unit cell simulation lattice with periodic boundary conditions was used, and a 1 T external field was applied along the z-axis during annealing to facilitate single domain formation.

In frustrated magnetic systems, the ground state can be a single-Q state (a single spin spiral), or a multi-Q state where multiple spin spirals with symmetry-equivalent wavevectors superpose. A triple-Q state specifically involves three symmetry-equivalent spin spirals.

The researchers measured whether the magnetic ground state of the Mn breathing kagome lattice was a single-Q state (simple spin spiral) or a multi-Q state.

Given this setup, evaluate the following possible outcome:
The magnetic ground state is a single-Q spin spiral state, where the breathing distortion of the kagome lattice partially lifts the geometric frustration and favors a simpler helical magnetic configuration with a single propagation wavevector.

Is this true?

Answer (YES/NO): NO